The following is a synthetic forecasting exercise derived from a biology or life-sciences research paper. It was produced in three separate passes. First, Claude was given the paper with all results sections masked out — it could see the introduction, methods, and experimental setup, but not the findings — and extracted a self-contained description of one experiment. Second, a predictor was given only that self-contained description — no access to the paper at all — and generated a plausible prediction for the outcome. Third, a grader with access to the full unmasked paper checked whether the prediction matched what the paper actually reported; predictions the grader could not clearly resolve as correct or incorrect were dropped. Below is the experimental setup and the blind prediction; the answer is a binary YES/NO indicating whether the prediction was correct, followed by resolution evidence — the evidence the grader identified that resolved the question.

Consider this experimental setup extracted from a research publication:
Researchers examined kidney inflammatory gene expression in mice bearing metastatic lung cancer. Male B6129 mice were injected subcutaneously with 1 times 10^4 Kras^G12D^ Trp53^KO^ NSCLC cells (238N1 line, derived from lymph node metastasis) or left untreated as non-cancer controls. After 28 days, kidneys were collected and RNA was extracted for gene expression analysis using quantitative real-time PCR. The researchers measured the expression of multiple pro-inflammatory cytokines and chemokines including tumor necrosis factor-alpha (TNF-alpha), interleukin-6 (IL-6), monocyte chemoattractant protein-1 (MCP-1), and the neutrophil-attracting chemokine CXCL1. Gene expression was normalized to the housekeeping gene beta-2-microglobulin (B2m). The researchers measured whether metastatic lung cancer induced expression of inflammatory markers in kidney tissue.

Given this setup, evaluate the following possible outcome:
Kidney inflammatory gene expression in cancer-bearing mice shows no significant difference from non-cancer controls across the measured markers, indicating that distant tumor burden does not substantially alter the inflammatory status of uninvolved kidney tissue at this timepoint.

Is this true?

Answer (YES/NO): NO